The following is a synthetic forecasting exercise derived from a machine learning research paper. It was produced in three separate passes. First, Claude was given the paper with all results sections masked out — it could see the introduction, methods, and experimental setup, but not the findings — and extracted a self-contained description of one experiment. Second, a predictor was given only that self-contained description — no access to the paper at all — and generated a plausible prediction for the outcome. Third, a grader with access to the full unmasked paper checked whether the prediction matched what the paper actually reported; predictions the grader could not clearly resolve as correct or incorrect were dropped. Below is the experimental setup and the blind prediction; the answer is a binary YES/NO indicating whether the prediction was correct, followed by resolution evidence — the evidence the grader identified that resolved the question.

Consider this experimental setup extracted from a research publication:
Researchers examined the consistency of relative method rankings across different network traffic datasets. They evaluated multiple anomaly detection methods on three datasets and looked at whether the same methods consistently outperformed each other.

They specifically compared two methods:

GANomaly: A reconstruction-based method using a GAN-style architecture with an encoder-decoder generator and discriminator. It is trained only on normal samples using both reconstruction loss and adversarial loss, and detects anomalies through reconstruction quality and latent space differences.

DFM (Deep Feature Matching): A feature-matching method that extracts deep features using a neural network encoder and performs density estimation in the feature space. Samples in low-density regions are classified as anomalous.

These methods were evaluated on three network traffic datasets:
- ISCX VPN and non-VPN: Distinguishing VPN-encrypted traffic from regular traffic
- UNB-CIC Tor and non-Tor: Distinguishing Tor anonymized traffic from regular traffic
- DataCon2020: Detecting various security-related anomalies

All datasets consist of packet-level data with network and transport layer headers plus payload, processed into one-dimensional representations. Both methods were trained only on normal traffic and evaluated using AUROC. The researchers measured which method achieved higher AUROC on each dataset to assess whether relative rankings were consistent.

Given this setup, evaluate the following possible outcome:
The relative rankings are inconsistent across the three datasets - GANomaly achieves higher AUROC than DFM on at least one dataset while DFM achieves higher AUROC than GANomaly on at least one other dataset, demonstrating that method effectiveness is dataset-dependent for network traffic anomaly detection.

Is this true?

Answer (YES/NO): YES